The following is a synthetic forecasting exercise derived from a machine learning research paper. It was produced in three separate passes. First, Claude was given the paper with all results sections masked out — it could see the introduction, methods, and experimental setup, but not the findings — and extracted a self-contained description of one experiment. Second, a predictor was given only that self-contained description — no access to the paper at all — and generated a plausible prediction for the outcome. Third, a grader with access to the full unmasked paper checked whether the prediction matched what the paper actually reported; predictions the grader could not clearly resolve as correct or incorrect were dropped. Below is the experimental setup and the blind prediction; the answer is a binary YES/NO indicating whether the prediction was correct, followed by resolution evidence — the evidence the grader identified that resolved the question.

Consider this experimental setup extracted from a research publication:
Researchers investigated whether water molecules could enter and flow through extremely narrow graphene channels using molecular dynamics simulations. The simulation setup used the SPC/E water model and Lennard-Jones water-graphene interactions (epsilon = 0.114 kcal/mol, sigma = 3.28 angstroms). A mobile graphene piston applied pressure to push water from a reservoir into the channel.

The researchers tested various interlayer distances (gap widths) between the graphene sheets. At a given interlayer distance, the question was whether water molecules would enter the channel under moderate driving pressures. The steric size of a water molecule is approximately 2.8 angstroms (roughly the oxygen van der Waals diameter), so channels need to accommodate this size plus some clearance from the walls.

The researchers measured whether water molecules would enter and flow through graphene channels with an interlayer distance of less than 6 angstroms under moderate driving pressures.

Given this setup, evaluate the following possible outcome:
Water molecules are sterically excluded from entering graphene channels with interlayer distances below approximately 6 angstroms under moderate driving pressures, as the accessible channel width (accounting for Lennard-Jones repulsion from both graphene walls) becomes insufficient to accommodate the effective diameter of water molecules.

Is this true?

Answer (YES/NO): YES